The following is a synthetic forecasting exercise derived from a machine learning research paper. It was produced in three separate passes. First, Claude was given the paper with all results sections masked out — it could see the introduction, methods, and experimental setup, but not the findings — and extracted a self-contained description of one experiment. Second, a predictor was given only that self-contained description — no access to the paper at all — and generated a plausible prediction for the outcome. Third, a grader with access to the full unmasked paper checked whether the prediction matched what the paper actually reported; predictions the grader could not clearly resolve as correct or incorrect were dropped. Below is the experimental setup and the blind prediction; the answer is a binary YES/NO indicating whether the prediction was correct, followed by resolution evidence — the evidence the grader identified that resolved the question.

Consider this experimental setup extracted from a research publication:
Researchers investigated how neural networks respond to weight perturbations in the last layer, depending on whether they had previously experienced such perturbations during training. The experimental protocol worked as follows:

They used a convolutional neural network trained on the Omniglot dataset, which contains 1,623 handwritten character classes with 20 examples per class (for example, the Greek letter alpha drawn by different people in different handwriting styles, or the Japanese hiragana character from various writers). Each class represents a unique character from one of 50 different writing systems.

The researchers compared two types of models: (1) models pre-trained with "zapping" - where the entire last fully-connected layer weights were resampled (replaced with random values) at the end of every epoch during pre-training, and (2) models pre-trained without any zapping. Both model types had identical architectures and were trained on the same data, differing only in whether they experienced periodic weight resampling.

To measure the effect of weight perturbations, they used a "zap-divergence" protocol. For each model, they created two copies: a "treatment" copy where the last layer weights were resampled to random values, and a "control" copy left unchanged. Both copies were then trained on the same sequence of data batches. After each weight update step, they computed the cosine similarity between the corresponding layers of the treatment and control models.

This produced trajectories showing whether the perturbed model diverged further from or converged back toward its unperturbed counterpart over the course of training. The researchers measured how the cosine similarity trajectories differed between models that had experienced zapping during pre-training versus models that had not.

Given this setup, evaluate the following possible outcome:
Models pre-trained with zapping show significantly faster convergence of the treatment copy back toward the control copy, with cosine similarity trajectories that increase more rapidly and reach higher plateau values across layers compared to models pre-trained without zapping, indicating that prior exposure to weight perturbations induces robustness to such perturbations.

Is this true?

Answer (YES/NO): NO